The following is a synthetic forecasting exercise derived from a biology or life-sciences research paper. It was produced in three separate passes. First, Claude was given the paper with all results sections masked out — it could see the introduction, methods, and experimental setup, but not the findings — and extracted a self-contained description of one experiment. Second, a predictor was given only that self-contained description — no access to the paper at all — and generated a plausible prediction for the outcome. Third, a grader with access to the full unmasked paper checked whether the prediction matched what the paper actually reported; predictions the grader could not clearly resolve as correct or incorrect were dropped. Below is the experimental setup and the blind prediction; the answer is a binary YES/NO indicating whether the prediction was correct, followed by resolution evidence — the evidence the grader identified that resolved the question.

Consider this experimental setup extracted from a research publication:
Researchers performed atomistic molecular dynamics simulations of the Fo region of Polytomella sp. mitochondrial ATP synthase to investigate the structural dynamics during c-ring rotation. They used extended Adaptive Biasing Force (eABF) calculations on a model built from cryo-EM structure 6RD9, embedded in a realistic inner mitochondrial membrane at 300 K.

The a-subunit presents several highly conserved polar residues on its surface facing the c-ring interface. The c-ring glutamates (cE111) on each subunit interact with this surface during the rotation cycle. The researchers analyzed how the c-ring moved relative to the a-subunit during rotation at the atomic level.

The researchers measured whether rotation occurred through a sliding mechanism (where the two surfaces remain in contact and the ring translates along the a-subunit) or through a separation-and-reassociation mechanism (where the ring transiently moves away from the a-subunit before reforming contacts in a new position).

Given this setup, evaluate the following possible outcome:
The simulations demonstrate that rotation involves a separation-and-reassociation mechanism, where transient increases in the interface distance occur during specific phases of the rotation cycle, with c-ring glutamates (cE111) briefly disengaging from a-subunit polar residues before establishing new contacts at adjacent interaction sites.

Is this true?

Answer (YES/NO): NO